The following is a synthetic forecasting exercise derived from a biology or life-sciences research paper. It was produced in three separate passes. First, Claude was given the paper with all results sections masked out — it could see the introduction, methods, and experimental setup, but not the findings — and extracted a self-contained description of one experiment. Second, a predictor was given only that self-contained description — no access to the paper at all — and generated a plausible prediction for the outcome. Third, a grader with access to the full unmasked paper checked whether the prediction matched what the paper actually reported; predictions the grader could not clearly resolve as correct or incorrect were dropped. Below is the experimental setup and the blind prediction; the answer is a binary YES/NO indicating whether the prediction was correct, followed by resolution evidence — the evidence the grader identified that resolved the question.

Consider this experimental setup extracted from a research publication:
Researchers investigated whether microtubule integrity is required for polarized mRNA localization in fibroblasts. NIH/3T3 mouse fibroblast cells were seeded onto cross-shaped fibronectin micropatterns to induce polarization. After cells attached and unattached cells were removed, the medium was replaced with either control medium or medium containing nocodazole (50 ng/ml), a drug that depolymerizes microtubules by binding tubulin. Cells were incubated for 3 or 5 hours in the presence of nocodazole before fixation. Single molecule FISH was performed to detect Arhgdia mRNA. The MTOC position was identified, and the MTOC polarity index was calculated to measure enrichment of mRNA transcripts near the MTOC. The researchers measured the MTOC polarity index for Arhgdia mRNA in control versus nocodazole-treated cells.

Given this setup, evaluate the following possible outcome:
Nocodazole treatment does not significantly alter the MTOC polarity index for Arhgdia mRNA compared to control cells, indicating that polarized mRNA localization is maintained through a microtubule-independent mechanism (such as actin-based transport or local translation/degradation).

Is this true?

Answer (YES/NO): NO